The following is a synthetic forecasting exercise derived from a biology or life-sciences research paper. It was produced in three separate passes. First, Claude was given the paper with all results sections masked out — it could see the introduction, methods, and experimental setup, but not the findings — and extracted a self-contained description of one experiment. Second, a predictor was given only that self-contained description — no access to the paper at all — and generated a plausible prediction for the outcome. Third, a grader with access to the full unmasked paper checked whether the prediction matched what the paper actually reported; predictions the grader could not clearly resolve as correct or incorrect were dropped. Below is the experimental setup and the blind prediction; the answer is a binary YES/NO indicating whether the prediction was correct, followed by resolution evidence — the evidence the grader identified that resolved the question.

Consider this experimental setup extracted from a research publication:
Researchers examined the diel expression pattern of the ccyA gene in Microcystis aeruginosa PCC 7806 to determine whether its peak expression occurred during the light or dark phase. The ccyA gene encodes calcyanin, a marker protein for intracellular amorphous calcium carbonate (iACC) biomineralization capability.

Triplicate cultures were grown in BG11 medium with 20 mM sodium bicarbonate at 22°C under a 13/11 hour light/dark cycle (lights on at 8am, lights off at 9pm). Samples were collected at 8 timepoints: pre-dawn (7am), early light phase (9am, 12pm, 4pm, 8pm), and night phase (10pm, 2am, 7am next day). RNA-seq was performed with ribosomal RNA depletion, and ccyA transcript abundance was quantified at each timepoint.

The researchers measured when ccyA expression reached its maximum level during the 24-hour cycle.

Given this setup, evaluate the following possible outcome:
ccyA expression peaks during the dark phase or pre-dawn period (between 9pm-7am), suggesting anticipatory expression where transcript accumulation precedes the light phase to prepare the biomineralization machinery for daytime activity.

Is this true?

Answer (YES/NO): YES